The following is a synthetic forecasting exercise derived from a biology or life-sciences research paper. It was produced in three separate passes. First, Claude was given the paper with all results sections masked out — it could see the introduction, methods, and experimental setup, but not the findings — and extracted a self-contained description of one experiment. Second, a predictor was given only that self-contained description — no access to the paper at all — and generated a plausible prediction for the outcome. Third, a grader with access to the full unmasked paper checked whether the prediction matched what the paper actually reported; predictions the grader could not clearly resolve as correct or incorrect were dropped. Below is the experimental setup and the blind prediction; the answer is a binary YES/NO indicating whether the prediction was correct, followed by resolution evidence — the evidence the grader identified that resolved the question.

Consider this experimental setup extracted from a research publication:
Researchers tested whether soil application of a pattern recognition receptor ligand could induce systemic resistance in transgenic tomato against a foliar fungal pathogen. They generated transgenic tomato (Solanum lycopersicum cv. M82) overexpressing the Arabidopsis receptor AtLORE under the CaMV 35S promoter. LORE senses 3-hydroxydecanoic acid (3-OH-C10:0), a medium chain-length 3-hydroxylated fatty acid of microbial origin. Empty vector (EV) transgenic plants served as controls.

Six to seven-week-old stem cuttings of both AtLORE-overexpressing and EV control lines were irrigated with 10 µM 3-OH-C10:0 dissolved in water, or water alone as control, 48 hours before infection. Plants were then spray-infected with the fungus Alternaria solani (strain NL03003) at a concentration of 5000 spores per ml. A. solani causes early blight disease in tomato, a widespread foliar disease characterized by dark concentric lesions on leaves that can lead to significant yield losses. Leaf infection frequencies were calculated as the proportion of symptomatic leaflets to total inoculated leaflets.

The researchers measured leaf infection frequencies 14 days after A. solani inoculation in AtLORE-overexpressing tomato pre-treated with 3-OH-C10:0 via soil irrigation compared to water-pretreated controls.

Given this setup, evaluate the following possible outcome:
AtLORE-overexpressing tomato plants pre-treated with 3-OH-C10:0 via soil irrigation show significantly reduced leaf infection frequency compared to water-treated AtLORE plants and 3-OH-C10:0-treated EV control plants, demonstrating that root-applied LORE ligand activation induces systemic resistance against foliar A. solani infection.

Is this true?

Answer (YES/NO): YES